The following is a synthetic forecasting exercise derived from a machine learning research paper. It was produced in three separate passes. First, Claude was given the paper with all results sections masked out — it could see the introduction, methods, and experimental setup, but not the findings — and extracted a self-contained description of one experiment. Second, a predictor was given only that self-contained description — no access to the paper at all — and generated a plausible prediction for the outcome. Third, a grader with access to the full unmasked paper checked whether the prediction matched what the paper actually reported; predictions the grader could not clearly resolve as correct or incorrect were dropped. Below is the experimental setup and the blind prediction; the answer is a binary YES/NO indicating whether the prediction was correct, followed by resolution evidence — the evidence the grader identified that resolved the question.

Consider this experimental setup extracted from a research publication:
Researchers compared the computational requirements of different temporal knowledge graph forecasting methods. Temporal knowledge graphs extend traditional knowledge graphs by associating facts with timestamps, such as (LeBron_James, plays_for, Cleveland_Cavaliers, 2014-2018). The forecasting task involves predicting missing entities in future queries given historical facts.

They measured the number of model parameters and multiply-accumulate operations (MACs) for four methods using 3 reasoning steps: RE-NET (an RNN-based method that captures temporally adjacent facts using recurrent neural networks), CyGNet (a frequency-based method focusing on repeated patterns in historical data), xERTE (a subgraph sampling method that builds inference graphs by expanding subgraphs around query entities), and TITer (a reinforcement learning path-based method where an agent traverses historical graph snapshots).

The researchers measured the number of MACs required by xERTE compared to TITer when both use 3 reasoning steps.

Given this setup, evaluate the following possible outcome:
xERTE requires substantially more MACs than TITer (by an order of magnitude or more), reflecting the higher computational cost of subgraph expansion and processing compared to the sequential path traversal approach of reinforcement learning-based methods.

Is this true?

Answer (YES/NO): YES